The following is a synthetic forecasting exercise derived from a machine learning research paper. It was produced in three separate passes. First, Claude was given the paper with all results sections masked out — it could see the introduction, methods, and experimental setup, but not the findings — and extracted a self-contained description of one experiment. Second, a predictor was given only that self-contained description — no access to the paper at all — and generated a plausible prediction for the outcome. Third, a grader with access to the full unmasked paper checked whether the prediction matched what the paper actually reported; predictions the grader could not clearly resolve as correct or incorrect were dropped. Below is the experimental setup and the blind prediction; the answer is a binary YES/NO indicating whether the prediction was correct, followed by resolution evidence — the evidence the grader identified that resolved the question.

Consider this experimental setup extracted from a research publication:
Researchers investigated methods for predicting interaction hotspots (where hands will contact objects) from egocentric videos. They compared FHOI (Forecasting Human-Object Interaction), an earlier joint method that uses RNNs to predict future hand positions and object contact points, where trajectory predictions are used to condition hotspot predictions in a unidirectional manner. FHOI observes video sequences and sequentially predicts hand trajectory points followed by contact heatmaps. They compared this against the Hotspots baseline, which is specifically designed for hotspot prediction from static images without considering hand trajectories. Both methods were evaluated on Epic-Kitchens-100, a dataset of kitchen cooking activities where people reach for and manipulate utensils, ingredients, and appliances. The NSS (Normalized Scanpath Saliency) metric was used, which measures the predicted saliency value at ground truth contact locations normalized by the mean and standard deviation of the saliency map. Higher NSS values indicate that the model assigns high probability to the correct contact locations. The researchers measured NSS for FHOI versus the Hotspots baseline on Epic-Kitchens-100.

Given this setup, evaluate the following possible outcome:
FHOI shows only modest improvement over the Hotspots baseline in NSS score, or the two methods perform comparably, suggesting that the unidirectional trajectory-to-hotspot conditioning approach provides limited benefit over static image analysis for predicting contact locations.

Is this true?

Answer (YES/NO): NO